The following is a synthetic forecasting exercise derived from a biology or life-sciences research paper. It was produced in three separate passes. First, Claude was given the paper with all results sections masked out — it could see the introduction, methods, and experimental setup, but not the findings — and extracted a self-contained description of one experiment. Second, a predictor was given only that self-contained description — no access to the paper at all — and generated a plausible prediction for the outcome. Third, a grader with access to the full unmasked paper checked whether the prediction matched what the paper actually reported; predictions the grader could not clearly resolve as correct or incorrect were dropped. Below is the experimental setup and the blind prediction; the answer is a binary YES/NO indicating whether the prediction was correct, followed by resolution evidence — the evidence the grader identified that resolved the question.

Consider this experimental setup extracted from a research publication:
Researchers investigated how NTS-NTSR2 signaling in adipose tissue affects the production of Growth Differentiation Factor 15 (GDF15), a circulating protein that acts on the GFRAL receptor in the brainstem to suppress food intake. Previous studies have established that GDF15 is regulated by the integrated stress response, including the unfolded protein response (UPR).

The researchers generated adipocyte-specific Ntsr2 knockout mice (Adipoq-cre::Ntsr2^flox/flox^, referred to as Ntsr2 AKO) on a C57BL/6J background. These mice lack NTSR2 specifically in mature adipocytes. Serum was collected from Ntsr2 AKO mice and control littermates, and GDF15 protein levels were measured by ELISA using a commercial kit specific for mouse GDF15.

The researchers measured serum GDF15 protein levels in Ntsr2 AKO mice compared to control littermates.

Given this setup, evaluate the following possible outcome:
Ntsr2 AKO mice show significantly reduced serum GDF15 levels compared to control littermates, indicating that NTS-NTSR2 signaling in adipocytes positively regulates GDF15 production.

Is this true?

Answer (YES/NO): YES